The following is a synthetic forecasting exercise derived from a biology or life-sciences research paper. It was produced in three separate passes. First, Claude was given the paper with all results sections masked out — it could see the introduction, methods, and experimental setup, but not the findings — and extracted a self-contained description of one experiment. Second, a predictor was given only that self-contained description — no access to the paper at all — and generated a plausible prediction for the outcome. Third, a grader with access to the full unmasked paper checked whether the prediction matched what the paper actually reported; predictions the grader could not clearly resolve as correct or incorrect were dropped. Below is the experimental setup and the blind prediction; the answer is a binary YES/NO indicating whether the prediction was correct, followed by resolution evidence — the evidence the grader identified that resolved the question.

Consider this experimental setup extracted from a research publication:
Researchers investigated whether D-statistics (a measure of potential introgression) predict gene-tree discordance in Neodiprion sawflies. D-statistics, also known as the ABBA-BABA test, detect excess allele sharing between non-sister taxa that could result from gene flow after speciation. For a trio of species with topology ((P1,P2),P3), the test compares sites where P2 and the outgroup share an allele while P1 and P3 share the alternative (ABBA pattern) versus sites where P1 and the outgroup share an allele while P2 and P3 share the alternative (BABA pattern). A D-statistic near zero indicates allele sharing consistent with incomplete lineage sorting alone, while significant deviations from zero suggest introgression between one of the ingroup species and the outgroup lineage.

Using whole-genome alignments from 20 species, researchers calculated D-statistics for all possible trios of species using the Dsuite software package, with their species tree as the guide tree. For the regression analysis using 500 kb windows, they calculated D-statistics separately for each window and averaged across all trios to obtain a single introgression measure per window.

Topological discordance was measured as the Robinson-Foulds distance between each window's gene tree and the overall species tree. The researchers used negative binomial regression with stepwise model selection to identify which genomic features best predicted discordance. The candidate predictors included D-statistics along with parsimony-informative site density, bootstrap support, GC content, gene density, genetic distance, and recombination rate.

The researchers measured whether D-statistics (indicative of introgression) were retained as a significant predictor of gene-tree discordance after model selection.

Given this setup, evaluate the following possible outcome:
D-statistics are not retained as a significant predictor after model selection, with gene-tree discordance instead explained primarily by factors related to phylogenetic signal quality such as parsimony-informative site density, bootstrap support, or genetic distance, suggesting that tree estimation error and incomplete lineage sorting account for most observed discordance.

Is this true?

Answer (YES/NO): NO